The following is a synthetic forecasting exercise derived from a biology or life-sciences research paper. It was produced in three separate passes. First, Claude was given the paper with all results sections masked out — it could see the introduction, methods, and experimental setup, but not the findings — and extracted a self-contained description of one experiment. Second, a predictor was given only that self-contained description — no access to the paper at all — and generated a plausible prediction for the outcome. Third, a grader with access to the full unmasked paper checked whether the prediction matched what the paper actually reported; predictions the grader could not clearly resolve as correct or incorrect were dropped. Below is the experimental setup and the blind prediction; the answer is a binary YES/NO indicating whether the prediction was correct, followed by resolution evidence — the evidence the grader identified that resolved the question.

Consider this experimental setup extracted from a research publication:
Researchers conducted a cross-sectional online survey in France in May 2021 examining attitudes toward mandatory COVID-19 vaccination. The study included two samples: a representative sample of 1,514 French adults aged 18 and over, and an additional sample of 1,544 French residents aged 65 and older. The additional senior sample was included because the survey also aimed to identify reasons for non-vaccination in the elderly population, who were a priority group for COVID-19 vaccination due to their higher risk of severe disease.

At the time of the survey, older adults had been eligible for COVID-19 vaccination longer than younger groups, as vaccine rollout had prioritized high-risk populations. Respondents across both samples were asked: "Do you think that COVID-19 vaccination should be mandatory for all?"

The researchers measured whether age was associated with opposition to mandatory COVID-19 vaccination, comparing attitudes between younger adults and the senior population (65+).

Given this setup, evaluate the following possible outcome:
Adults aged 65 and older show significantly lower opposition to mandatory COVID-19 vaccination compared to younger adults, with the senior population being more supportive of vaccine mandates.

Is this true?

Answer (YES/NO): YES